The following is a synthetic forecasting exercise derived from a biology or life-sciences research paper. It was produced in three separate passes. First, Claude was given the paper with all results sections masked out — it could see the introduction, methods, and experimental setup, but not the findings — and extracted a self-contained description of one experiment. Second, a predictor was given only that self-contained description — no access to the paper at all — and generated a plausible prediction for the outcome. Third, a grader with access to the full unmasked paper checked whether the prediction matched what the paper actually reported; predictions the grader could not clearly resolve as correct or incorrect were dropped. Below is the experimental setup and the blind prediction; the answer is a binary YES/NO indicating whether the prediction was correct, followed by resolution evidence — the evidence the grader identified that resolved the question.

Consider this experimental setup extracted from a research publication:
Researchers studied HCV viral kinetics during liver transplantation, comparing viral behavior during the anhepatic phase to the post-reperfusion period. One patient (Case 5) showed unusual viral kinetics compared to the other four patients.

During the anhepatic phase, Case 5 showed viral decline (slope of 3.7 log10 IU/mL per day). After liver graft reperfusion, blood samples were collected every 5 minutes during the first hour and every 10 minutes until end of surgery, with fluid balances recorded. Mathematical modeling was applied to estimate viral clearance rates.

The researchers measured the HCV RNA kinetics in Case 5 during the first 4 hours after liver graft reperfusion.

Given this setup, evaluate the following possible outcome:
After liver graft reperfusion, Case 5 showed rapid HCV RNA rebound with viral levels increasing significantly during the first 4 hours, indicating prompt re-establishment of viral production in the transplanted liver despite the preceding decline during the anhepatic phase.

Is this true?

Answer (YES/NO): NO